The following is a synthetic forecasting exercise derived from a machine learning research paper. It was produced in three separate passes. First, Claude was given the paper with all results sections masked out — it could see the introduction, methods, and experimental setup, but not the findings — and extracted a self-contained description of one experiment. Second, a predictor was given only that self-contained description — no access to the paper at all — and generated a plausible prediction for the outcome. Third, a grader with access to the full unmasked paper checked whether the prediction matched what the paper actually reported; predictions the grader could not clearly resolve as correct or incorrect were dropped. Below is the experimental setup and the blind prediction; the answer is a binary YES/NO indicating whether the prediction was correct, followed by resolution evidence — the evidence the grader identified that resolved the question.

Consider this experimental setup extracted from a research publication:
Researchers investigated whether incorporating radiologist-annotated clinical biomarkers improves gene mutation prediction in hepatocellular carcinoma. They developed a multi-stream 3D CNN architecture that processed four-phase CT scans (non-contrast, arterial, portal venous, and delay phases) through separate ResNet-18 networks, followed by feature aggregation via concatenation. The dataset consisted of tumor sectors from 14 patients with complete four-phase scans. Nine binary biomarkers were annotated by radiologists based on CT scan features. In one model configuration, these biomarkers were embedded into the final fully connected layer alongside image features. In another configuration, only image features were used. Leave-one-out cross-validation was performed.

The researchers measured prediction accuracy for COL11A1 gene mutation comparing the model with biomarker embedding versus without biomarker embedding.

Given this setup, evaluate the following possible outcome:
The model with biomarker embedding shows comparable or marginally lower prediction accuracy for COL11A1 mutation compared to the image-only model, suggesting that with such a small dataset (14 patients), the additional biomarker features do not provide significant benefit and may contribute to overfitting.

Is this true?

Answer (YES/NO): NO